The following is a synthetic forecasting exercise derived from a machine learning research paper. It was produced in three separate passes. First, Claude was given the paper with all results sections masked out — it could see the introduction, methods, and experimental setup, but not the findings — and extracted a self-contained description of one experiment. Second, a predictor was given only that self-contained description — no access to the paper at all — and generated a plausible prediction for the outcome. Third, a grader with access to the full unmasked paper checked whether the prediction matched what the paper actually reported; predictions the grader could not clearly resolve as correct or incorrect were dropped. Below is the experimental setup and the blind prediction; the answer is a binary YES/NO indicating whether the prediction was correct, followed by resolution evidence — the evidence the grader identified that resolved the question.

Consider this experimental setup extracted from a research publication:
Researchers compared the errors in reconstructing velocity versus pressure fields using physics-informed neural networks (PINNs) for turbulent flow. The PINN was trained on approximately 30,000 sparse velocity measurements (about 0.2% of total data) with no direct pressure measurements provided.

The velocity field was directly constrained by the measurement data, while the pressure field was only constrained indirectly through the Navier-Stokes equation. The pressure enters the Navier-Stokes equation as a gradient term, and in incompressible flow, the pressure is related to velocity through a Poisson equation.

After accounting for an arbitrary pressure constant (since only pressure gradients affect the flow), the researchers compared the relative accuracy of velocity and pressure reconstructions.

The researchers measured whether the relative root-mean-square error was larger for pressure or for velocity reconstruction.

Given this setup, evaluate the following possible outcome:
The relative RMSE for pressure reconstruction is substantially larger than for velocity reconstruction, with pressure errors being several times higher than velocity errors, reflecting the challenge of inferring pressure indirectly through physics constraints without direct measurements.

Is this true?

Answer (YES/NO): YES